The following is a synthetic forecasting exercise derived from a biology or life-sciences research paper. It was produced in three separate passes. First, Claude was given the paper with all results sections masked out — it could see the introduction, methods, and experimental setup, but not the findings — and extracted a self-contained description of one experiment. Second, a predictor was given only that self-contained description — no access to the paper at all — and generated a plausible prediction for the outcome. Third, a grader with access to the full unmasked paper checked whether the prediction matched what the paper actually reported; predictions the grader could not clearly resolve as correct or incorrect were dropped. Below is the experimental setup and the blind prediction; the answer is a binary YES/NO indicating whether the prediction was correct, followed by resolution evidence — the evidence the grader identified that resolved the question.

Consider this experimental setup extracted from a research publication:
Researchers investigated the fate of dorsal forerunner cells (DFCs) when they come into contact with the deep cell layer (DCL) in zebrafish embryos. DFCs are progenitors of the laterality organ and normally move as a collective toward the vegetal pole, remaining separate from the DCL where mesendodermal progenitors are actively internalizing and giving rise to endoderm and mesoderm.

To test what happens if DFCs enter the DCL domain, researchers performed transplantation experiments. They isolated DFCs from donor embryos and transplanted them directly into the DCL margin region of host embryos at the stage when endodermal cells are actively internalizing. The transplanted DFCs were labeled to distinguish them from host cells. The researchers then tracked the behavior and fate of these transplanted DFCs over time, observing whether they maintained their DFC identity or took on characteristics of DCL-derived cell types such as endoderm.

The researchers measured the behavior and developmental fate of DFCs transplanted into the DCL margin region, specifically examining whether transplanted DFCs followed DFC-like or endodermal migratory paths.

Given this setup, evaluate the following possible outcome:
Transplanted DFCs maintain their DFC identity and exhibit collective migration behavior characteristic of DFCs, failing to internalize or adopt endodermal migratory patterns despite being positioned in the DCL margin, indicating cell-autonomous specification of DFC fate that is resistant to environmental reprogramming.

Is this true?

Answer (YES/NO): NO